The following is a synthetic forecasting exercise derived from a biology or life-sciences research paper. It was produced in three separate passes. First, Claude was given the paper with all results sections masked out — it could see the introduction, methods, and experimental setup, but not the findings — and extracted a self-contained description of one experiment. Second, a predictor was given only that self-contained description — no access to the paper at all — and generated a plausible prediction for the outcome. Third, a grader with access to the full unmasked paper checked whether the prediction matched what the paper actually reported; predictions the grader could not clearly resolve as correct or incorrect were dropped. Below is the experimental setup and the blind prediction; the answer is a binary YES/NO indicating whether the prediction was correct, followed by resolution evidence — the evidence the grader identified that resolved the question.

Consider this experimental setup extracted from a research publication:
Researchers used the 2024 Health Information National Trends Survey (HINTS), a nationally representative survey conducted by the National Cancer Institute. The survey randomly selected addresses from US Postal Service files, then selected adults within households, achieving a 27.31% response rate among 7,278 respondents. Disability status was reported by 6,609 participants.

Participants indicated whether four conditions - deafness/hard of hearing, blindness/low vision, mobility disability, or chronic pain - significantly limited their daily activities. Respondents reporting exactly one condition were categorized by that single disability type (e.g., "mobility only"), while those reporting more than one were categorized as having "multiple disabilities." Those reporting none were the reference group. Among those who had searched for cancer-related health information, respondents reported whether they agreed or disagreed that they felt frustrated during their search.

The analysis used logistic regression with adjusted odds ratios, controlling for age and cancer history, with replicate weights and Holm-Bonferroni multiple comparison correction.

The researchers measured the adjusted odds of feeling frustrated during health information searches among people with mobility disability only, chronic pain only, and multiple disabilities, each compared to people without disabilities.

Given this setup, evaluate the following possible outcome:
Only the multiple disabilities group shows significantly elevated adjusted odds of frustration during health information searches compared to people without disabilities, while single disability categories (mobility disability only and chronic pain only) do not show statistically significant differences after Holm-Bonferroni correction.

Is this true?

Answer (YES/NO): NO